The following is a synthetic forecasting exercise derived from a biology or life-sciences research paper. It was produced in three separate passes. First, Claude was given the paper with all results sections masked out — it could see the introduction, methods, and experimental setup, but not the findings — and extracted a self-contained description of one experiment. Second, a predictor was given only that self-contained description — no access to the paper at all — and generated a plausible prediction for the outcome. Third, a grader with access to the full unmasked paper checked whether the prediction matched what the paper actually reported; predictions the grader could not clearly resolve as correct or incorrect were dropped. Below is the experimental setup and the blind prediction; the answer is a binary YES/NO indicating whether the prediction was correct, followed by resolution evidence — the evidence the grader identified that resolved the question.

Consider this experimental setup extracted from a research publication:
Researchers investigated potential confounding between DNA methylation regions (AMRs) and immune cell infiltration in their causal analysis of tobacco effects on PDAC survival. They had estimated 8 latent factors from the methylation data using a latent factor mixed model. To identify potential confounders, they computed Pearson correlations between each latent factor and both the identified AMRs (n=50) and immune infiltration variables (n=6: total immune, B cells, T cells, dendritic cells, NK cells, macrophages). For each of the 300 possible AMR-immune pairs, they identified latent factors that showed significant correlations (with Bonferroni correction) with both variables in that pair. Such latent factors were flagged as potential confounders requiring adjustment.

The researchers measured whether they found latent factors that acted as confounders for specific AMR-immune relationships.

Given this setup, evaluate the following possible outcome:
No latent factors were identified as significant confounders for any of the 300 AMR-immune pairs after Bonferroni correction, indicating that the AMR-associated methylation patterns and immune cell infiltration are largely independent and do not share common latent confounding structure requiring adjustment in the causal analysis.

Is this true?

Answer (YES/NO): NO